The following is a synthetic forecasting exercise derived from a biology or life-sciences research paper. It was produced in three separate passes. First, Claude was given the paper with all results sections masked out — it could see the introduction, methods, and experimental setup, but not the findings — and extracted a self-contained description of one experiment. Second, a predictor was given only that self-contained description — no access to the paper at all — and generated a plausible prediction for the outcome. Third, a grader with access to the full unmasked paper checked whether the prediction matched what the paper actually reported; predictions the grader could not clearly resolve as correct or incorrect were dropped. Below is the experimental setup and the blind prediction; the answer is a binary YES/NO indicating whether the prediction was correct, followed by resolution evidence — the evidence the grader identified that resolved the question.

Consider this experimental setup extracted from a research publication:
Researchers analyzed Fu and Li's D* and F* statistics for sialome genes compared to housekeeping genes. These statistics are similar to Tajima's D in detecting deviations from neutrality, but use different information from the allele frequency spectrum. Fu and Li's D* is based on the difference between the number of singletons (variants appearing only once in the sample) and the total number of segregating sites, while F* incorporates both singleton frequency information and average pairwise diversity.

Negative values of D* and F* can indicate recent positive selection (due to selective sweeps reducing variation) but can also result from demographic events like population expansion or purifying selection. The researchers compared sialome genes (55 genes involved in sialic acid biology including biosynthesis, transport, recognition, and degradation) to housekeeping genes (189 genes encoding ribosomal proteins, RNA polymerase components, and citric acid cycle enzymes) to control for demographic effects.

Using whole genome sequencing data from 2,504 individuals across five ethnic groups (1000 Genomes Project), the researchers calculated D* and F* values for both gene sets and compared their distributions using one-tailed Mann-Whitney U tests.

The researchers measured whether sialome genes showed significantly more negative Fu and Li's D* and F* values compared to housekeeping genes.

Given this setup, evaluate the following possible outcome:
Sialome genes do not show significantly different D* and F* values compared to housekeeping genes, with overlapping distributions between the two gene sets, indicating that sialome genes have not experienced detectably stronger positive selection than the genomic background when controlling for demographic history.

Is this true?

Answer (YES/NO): NO